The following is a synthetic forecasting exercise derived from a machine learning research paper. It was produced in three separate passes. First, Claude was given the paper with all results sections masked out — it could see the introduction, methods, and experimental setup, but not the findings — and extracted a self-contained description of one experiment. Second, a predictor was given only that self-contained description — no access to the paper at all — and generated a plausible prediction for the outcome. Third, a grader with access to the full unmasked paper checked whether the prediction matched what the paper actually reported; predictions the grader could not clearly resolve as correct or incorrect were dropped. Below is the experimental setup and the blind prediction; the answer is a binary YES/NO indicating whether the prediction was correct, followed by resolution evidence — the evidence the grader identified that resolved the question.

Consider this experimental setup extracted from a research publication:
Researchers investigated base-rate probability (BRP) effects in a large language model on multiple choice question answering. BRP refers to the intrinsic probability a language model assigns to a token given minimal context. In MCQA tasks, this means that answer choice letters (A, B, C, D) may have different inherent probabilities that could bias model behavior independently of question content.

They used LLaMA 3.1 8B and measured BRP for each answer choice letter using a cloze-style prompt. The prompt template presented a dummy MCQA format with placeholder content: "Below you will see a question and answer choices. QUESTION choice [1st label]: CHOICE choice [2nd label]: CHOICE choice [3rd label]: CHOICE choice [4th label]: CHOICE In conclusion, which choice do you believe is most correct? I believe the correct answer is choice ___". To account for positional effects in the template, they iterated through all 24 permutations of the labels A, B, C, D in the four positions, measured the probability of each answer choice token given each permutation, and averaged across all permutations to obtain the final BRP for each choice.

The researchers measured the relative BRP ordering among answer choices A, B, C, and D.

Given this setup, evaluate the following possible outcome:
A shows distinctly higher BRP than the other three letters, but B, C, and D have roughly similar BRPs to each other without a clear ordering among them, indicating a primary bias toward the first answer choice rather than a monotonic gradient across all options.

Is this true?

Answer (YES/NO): NO